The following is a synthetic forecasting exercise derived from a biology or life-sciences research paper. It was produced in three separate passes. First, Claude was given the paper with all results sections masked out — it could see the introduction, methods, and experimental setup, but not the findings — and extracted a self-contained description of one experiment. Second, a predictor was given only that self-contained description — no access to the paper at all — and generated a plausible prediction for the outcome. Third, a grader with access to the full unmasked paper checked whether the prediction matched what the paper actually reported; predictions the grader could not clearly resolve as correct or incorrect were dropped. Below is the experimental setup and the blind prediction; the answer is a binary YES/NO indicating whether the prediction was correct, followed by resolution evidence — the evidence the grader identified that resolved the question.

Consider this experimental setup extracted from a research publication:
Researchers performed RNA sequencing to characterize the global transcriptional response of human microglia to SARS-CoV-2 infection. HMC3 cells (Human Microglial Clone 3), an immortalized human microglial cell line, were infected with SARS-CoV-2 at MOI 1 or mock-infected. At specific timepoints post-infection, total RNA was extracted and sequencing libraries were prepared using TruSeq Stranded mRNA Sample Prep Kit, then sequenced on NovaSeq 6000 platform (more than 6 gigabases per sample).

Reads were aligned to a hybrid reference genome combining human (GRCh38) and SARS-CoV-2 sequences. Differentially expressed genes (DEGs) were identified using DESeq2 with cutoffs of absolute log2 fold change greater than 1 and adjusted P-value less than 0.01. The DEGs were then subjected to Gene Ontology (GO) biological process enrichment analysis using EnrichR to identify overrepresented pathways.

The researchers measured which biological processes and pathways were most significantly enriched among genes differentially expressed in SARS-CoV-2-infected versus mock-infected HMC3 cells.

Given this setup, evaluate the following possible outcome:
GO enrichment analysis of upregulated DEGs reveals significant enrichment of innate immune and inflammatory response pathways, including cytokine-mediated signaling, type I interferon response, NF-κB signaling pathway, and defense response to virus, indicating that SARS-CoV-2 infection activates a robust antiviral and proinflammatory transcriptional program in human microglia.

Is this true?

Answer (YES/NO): NO